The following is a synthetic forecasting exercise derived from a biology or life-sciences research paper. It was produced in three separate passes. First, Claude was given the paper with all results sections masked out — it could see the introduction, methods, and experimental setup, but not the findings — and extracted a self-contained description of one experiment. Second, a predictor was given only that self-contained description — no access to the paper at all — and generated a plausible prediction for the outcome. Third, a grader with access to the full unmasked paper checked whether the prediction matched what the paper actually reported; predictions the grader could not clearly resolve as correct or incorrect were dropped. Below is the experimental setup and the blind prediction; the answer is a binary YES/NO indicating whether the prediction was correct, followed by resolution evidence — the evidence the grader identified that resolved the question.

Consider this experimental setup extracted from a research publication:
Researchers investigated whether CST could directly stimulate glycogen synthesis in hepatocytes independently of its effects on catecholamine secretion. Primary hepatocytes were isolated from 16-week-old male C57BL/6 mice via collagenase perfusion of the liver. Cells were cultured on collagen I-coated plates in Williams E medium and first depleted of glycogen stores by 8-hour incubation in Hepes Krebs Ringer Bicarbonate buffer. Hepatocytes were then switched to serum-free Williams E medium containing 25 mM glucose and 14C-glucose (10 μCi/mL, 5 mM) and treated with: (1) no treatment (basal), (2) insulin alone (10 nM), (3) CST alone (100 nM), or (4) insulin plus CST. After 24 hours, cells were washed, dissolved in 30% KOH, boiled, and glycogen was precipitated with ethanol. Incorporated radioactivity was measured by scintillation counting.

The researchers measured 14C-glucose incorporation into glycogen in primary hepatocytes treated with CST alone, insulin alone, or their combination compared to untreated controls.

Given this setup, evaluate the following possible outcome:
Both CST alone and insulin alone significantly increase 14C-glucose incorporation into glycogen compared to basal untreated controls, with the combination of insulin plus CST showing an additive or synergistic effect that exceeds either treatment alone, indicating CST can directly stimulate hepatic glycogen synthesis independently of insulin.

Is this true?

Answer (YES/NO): YES